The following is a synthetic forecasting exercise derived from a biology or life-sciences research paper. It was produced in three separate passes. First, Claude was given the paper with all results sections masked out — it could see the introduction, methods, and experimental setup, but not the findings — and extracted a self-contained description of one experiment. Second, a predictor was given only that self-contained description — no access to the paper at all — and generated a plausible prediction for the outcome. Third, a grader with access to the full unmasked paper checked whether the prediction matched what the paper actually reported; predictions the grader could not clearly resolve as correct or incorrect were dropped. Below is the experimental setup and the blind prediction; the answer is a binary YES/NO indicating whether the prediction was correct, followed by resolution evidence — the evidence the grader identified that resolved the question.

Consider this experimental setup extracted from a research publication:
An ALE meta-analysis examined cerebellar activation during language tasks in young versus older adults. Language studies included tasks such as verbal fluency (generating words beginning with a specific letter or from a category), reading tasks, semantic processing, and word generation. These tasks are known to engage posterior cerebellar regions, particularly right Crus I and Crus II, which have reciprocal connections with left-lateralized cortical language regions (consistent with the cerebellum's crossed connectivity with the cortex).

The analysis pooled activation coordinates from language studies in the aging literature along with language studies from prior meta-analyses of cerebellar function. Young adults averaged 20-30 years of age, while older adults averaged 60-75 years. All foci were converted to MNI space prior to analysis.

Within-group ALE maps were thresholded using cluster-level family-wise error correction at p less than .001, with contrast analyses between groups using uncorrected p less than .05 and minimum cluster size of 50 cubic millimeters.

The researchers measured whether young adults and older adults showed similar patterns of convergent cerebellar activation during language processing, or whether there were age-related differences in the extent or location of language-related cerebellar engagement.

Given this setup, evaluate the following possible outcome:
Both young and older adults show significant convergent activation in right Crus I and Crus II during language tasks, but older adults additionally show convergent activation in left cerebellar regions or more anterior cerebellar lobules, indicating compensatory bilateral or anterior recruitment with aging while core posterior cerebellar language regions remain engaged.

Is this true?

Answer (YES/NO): NO